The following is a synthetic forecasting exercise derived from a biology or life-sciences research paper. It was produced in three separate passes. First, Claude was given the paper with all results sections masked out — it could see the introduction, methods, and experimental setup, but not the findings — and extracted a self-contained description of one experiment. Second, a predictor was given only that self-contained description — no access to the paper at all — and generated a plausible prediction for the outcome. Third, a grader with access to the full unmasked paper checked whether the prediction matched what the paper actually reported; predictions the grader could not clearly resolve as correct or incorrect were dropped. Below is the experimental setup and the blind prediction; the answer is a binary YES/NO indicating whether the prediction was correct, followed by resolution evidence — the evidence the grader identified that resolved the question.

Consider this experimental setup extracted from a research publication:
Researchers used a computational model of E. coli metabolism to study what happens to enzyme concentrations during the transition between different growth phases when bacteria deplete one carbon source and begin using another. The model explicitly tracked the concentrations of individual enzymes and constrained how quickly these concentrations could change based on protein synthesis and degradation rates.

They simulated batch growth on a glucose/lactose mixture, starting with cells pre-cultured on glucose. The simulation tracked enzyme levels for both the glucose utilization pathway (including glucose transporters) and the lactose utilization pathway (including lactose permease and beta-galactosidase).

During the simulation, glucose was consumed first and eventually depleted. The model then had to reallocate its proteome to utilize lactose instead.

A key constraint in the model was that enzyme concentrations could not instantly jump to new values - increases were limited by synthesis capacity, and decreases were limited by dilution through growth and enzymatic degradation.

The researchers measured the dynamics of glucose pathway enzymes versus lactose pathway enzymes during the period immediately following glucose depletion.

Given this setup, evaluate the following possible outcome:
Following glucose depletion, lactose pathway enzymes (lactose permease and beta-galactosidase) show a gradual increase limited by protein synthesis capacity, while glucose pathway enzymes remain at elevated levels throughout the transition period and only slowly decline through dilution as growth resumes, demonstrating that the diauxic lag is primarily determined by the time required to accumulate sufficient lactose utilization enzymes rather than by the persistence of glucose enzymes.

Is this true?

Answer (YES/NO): NO